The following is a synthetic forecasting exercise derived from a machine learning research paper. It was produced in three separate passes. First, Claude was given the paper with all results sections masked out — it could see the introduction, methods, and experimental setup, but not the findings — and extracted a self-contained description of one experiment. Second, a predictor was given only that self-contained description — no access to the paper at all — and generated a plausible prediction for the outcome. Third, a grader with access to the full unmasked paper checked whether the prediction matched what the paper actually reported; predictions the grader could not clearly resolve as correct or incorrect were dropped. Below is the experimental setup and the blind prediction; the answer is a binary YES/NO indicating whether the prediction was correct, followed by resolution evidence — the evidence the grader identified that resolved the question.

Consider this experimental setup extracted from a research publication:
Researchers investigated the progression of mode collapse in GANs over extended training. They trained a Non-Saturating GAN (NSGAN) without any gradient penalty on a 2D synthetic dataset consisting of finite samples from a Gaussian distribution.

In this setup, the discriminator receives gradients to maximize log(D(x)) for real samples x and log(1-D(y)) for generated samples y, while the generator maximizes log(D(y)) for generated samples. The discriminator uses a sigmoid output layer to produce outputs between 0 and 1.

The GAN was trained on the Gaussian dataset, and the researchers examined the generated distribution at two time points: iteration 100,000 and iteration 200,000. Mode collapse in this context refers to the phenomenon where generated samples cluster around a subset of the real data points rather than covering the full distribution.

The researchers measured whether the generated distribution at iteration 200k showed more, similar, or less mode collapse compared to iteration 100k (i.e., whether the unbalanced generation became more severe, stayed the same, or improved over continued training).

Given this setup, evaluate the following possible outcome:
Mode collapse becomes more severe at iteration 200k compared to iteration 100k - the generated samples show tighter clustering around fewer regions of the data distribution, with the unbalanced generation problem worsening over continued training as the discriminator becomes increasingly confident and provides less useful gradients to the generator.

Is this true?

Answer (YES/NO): YES